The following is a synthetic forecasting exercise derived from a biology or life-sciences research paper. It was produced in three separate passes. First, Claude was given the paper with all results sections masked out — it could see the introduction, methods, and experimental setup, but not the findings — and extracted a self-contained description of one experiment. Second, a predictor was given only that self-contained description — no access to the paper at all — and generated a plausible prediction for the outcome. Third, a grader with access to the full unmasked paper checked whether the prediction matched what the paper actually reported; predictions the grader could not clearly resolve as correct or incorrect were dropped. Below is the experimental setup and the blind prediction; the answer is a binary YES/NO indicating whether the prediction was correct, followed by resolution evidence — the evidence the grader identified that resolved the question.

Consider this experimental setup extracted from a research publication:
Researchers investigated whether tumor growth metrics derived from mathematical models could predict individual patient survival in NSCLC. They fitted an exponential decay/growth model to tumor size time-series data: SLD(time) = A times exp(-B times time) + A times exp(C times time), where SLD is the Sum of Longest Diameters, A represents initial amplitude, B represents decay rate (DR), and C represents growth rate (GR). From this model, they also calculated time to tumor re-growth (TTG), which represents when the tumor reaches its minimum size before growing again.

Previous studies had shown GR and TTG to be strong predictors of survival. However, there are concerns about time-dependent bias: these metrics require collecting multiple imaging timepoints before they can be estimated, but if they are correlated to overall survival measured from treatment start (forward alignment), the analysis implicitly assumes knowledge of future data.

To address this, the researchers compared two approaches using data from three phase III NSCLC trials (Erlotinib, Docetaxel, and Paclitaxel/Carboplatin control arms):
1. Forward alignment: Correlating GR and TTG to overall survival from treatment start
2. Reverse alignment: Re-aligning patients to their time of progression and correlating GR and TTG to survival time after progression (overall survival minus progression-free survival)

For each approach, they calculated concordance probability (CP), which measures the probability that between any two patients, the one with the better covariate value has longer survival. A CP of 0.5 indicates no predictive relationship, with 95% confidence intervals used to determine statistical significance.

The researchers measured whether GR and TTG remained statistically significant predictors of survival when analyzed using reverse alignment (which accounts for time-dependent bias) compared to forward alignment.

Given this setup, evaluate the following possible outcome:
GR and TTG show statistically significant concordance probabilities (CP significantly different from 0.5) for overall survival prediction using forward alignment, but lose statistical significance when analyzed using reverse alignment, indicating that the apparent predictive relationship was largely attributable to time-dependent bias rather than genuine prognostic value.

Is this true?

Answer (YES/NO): YES